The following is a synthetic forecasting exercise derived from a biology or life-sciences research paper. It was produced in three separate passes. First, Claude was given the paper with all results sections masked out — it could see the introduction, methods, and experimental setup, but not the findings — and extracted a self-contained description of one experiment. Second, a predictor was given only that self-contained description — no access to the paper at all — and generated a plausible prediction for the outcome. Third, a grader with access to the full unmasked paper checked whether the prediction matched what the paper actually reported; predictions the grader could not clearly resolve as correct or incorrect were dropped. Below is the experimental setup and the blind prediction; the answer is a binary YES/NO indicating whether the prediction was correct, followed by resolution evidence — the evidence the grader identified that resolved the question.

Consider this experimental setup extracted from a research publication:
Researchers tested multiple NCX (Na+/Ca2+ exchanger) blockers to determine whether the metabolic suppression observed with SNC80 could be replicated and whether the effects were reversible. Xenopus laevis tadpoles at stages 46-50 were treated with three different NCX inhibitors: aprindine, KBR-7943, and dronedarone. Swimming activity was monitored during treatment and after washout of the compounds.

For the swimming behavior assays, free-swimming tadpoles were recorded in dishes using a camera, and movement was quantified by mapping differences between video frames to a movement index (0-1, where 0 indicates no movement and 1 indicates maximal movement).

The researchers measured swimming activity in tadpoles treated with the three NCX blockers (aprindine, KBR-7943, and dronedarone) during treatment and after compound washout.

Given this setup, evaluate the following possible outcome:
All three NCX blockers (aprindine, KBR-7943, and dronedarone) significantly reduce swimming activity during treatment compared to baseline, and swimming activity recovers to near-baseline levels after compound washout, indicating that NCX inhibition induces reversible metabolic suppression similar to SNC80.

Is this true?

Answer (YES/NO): NO